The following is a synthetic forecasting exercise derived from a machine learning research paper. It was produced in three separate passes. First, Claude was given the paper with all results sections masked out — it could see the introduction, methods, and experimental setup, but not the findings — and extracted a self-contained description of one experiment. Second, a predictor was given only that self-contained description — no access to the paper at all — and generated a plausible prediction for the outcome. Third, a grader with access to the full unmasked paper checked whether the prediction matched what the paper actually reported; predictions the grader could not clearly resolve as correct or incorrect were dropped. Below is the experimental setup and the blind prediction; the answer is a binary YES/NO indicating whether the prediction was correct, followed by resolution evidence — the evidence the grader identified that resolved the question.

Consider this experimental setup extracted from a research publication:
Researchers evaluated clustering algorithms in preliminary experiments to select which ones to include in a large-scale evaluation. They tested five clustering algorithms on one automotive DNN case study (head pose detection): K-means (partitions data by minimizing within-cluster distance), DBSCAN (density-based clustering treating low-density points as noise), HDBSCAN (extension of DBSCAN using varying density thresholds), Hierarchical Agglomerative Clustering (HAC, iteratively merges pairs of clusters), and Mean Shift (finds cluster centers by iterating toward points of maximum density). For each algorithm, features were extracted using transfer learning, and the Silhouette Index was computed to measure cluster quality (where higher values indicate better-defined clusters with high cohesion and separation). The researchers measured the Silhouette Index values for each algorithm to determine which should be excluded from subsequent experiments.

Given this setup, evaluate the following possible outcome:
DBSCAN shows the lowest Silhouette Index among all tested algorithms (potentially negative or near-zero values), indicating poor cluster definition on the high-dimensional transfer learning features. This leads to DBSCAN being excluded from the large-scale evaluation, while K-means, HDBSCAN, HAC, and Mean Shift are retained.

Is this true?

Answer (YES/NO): NO